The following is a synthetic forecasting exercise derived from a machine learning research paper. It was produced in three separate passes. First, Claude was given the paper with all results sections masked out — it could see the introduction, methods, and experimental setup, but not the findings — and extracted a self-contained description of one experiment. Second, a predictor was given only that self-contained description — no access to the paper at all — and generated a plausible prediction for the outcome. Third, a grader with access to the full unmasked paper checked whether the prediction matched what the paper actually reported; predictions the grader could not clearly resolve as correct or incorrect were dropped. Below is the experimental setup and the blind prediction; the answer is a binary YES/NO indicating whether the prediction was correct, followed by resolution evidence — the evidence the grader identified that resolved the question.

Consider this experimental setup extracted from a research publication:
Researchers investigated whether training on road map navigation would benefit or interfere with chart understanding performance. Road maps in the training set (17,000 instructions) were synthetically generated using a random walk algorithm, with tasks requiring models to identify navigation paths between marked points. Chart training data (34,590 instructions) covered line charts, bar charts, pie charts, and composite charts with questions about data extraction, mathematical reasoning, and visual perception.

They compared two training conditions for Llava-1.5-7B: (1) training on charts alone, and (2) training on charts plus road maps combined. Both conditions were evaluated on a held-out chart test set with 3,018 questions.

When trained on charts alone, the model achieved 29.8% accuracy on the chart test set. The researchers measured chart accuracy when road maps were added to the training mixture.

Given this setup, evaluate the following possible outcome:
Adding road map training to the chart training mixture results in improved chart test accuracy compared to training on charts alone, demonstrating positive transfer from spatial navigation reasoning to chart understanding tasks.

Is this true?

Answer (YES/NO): NO